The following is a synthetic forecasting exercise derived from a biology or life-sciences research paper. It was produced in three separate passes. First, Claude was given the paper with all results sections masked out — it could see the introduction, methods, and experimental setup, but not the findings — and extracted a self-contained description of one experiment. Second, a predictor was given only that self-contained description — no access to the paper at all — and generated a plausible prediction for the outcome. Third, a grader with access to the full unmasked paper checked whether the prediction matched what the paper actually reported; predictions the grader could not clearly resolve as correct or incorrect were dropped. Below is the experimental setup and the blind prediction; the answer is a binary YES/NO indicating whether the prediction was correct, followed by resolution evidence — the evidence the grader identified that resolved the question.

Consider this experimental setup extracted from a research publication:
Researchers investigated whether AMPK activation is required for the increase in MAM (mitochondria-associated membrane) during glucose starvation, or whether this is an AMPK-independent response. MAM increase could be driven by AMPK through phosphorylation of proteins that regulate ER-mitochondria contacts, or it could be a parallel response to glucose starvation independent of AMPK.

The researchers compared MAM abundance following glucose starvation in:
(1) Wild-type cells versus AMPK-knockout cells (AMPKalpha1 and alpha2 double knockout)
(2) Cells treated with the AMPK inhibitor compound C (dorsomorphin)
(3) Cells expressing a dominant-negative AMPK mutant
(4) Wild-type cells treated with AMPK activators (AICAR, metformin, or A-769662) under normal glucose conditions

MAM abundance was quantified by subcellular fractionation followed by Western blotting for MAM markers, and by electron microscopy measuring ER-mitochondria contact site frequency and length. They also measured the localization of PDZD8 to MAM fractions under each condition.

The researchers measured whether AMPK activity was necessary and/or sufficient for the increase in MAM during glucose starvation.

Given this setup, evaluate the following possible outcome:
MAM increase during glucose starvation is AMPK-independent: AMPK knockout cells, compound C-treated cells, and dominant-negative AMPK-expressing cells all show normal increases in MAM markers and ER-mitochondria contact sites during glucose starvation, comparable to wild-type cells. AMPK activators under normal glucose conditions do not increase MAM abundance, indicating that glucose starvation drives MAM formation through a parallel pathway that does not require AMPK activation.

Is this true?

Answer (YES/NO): NO